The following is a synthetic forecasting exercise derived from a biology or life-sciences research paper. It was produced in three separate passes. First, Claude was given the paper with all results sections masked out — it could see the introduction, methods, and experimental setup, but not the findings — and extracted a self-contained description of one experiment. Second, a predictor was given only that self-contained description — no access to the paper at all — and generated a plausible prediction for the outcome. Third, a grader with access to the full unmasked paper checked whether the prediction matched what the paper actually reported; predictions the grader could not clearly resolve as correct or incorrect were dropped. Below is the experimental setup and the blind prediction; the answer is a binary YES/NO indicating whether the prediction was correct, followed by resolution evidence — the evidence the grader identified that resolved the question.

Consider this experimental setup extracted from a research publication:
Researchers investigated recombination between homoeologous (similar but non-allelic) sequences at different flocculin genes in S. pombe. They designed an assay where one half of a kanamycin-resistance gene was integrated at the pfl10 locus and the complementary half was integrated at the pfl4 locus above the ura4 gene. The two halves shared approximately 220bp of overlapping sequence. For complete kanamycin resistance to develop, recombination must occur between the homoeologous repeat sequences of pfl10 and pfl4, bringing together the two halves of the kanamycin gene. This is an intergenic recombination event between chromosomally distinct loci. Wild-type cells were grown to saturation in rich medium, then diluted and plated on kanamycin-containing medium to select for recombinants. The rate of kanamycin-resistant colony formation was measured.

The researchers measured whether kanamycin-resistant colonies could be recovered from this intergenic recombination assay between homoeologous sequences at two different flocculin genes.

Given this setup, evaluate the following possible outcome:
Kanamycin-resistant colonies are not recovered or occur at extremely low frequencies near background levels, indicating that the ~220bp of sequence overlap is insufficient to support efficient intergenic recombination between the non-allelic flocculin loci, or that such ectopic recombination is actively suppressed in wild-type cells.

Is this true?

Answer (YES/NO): NO